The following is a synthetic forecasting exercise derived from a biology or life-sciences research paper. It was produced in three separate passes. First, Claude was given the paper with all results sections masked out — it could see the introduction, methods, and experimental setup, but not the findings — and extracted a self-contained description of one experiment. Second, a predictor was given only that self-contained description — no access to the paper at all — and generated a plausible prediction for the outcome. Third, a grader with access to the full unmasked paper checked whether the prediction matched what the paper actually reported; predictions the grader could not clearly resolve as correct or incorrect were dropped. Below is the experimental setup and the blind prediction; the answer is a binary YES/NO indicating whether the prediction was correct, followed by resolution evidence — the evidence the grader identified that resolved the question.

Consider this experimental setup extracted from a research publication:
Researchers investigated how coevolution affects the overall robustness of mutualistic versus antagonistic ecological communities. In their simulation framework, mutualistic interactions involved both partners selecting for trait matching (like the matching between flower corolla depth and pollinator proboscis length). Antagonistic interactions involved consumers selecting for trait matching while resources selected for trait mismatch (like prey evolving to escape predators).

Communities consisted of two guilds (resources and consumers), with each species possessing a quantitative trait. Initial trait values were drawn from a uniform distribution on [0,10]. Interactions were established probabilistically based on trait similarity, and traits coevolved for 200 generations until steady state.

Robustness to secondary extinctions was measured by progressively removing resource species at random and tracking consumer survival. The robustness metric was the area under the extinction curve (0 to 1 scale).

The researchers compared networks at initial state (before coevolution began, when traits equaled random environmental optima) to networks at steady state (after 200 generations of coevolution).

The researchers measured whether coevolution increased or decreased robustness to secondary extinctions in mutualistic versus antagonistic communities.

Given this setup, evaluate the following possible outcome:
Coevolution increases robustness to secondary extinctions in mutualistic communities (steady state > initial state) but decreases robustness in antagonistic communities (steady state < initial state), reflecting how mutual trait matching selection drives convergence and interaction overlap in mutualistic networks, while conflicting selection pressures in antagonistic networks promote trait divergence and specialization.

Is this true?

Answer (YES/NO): YES